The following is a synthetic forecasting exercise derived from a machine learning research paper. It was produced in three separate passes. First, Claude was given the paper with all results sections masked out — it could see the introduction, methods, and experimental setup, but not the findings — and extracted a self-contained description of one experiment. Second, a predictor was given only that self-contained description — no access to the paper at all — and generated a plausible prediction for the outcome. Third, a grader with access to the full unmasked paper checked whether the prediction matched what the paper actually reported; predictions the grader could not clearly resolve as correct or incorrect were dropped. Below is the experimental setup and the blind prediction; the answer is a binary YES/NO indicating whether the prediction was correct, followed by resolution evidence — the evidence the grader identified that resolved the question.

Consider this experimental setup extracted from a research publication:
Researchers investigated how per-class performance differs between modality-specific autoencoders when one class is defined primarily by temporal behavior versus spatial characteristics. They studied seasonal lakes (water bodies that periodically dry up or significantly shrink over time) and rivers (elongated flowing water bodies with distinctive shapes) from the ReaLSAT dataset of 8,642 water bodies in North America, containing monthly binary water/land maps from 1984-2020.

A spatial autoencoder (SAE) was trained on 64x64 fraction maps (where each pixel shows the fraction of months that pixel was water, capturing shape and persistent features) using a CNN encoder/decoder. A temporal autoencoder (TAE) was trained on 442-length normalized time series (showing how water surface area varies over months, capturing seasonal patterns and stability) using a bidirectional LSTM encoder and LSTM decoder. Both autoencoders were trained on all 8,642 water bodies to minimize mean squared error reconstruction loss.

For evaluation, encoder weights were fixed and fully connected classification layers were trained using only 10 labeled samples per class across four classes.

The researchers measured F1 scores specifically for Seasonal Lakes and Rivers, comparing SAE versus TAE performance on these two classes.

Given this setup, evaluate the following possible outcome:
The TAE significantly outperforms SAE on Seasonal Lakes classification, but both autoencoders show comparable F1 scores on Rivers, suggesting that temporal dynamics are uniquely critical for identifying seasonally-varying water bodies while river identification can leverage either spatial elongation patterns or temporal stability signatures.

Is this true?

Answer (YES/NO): NO